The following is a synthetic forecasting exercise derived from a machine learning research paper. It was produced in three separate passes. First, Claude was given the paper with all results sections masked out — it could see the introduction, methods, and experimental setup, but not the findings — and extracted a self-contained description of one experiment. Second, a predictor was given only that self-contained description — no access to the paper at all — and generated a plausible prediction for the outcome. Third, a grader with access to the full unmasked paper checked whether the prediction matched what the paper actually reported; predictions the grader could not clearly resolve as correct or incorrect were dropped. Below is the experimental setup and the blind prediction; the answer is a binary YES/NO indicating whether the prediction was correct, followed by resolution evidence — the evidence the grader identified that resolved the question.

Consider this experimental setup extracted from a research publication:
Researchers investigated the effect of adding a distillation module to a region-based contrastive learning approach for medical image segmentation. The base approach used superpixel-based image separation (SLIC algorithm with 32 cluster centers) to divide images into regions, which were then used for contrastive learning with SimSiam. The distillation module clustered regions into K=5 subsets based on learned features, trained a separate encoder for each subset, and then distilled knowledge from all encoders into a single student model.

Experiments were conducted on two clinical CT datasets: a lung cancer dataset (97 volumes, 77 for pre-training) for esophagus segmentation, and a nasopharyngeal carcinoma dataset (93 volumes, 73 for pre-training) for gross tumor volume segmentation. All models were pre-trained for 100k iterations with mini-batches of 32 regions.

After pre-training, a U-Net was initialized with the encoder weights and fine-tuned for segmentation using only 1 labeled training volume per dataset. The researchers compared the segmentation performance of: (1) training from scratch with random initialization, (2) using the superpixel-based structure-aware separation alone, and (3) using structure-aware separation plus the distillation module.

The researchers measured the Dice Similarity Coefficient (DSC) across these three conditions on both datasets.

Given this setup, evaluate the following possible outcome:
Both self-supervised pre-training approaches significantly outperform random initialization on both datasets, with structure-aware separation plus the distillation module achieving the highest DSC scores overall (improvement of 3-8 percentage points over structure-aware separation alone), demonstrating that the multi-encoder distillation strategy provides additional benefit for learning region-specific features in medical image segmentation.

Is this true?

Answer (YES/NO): NO